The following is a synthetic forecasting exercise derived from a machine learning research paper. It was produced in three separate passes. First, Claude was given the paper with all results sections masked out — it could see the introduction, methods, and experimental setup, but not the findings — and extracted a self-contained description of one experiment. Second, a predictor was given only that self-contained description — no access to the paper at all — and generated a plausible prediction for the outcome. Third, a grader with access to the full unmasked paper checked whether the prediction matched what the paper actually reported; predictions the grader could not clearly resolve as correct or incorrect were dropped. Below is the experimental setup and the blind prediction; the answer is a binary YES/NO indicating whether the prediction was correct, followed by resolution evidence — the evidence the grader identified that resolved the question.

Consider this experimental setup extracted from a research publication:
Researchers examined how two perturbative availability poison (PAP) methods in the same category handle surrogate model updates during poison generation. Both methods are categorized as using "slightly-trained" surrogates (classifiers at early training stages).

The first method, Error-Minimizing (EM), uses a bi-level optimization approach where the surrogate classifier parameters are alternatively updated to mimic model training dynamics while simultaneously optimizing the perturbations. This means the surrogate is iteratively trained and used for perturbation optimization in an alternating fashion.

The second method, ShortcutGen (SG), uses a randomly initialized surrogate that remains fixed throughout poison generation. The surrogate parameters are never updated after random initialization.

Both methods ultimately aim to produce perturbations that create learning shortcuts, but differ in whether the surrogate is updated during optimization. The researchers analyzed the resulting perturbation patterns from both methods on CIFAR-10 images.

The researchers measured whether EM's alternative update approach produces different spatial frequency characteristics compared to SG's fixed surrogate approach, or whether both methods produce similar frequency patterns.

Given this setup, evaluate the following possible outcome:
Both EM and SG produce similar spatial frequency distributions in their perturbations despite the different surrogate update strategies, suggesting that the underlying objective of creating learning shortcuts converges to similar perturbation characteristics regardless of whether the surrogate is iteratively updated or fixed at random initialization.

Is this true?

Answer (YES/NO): YES